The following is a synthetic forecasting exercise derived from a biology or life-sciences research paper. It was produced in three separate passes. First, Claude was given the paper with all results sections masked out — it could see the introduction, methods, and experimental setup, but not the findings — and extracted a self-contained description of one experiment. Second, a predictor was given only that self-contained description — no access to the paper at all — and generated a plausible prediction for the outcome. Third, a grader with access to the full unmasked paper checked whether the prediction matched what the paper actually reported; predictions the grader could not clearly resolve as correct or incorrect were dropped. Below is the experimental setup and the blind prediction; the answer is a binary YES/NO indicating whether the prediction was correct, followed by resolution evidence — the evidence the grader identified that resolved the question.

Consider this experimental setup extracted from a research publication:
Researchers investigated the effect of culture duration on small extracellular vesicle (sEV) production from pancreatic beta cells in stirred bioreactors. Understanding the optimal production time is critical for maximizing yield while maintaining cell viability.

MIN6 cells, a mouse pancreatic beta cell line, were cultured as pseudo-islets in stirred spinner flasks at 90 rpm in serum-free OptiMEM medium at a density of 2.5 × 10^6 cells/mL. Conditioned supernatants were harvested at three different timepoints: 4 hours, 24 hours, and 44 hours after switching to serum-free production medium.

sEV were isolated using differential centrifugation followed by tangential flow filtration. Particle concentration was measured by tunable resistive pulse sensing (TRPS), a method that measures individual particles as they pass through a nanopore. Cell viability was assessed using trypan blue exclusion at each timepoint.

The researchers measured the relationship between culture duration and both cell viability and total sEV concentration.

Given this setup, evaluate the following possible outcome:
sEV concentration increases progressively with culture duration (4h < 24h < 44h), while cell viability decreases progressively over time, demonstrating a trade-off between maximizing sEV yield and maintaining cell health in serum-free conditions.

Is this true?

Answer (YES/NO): NO